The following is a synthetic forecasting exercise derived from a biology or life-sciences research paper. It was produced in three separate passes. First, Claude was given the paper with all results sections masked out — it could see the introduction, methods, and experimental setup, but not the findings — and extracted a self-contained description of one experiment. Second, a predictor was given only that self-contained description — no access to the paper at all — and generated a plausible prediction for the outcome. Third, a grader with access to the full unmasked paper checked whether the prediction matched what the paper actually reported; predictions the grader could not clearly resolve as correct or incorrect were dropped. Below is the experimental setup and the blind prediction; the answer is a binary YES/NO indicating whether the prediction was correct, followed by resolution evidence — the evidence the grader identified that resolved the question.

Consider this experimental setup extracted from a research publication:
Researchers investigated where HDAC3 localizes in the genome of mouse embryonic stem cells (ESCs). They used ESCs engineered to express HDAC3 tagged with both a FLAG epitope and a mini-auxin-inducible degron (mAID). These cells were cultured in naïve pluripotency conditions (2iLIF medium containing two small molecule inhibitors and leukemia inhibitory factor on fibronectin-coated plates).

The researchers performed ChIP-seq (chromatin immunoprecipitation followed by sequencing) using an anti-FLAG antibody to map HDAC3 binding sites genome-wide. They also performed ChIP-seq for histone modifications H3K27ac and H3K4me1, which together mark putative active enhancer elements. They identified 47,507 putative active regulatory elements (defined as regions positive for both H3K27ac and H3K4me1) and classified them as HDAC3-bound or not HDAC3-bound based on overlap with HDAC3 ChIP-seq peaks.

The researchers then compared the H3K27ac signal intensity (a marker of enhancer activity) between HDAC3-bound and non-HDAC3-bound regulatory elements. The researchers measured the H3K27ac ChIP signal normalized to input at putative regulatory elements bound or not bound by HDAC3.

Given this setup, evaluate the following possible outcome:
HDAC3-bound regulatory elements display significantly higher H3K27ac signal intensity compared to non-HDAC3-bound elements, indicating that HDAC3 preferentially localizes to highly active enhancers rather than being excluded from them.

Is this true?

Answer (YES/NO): YES